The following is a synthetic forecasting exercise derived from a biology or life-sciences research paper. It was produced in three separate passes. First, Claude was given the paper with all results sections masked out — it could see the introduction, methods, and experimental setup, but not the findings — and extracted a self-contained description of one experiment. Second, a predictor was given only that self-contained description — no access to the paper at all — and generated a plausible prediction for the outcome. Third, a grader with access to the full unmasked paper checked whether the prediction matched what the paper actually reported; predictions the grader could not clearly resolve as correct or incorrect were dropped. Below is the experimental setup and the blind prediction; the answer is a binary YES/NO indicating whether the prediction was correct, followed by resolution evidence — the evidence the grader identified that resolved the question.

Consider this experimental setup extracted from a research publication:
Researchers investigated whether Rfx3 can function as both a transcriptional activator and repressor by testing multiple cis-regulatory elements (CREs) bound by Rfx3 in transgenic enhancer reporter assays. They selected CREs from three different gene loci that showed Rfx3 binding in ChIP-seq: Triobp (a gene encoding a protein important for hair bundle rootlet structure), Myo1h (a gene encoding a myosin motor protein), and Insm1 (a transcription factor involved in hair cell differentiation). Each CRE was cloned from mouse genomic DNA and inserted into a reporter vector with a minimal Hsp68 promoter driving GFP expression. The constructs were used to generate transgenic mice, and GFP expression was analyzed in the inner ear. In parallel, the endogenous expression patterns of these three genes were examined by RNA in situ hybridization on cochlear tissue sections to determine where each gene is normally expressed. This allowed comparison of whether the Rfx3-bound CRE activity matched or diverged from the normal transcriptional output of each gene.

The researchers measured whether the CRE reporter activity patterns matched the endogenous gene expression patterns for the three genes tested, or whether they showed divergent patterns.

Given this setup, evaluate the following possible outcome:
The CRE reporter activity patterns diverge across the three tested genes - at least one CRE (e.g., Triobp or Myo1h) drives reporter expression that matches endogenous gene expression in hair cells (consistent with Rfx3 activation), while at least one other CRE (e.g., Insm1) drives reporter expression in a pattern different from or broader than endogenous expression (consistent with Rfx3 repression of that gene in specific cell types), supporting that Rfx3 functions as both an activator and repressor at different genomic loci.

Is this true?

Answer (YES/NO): YES